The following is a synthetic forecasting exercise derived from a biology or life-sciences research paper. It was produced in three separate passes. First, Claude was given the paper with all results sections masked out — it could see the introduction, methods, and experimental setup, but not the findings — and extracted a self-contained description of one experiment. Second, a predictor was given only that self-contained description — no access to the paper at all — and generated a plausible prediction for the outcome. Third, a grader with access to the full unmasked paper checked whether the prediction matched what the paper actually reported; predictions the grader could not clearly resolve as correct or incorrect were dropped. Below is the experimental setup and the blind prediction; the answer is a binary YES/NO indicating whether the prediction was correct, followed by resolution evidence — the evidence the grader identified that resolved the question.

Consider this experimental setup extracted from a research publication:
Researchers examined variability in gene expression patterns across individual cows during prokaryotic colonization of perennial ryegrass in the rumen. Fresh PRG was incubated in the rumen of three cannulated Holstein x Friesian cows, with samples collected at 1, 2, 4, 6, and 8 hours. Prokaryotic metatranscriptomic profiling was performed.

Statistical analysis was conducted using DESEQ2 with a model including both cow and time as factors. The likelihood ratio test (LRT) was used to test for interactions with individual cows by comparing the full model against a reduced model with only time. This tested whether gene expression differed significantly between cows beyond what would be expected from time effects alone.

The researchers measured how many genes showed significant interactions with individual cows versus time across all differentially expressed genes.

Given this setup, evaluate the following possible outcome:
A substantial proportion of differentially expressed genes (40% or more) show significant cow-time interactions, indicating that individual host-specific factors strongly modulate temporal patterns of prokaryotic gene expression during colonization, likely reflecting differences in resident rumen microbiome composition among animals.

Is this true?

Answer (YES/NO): NO